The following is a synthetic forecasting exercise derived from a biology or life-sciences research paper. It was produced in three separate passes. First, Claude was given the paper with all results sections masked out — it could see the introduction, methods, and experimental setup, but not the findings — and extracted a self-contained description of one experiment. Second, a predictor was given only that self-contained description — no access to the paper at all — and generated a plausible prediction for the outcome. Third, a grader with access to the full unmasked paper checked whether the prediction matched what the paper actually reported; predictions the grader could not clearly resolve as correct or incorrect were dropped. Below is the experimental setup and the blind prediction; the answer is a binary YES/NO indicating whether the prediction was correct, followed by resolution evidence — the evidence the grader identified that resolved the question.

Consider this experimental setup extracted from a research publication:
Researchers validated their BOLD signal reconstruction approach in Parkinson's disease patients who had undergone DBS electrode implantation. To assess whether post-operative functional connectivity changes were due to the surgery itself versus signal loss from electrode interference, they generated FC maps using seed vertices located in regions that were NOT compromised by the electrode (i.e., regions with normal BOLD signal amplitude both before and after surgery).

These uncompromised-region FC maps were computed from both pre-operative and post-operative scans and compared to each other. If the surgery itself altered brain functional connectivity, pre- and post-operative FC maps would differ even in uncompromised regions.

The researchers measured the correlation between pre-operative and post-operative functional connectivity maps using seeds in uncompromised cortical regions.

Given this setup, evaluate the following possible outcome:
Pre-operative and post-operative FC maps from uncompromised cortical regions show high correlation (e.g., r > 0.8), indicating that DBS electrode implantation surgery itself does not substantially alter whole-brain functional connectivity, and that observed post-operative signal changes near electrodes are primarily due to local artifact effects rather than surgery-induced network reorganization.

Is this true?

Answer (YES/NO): YES